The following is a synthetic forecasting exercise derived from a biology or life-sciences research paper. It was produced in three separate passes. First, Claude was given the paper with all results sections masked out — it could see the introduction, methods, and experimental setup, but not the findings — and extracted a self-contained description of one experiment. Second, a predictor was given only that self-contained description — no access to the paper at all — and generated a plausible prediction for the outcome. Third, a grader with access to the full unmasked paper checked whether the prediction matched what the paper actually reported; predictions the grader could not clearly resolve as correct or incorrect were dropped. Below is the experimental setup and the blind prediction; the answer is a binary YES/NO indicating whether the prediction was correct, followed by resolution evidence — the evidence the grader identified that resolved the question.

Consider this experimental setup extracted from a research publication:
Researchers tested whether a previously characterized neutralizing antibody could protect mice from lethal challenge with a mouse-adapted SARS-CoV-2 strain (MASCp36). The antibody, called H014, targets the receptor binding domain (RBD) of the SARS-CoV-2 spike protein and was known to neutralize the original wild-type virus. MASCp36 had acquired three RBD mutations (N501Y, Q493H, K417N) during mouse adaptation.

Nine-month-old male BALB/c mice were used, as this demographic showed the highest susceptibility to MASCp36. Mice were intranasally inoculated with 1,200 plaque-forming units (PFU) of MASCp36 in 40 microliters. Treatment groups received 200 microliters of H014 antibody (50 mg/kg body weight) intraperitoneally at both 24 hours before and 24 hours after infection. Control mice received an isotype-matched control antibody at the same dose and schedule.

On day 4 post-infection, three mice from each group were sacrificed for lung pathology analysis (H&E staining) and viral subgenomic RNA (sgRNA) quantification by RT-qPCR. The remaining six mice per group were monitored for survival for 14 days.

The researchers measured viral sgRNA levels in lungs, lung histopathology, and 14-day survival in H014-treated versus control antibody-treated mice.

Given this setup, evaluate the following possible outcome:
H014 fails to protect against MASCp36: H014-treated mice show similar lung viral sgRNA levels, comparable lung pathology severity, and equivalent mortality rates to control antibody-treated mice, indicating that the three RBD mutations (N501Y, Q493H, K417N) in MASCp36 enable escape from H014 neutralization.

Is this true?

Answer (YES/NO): NO